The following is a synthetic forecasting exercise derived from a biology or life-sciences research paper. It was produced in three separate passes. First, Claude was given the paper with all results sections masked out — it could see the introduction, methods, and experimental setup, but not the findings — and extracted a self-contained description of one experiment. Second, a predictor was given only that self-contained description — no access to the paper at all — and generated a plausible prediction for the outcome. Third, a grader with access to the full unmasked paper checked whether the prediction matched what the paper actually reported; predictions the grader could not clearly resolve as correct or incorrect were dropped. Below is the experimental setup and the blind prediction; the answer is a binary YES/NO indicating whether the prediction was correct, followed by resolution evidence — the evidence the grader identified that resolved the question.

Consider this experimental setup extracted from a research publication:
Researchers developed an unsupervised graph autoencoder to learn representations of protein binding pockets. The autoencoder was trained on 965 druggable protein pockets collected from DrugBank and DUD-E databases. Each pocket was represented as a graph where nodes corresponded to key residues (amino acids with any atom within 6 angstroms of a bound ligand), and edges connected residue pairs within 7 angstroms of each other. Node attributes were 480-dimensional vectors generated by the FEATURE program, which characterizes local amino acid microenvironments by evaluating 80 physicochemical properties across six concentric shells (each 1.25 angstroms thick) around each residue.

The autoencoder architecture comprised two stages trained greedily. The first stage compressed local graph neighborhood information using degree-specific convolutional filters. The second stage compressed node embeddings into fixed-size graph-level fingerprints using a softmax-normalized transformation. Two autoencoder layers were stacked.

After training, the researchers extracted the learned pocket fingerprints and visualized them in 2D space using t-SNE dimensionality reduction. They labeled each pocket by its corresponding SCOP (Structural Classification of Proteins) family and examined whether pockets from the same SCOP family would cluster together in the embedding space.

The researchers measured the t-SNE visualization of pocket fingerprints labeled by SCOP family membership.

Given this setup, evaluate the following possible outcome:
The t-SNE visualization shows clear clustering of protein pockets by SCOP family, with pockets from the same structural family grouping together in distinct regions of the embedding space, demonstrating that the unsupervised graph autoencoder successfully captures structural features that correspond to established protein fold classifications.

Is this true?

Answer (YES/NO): YES